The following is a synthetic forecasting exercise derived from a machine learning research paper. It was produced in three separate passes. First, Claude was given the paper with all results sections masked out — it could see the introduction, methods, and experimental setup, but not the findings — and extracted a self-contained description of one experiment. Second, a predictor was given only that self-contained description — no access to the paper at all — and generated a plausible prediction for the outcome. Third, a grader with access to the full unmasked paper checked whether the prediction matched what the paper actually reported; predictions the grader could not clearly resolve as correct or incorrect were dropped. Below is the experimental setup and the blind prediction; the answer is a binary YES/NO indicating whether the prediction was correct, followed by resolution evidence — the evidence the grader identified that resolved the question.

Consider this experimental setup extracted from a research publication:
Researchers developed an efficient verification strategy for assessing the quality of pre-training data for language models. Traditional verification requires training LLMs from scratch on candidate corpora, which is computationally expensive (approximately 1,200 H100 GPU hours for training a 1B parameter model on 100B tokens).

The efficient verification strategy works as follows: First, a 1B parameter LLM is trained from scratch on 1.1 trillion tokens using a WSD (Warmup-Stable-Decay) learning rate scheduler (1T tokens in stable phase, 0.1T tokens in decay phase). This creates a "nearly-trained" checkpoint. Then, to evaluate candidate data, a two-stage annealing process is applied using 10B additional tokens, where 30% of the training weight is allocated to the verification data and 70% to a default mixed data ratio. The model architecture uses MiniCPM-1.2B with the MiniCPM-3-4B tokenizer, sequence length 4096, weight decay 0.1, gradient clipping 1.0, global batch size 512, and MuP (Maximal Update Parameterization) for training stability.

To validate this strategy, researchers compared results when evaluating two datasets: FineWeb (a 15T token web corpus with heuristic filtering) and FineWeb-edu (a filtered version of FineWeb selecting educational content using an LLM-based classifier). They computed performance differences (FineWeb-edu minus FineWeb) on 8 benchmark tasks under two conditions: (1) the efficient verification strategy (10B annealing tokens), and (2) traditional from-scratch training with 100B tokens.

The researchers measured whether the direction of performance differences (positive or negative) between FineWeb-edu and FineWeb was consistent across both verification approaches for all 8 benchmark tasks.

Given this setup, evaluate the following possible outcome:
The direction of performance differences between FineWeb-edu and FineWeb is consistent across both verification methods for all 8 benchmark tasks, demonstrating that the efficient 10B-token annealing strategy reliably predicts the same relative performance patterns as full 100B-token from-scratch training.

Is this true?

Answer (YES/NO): YES